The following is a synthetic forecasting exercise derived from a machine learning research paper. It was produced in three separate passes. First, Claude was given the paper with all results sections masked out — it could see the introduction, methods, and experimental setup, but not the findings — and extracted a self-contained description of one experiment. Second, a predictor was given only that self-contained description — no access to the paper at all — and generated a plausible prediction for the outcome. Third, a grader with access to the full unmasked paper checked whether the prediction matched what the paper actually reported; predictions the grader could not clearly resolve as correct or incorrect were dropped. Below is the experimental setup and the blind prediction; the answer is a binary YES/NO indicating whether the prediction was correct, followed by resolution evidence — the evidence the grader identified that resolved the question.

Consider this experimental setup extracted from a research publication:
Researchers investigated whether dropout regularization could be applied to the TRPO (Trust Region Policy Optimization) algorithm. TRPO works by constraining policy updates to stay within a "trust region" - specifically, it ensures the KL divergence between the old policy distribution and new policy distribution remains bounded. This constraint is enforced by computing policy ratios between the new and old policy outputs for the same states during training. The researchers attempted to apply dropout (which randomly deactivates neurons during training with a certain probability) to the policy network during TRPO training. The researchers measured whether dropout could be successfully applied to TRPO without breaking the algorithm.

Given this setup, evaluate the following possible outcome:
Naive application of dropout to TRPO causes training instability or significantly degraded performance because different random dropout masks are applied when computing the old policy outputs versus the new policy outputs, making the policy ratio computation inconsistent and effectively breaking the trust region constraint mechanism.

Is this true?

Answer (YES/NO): YES